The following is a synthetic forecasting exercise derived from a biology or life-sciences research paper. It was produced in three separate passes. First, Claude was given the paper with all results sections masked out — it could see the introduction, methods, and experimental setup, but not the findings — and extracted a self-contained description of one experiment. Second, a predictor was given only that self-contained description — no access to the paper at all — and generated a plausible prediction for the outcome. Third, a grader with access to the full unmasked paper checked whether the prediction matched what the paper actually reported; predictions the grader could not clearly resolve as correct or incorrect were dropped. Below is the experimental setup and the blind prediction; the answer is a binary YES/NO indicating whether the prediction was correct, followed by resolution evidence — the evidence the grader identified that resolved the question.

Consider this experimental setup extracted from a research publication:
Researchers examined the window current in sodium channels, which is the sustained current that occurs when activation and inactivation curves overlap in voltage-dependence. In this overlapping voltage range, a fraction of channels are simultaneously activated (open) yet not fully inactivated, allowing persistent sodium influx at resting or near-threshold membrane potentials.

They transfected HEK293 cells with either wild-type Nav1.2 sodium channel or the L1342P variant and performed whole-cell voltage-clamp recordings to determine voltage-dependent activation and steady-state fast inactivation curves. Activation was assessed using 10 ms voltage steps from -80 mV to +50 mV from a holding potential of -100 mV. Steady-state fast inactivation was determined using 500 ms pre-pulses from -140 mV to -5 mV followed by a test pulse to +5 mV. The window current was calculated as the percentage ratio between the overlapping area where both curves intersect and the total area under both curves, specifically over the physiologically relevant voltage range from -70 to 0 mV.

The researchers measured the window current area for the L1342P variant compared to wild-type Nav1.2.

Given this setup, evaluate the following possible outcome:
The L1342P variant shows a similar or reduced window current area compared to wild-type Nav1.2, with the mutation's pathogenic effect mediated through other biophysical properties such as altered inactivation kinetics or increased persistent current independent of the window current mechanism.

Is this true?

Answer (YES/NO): NO